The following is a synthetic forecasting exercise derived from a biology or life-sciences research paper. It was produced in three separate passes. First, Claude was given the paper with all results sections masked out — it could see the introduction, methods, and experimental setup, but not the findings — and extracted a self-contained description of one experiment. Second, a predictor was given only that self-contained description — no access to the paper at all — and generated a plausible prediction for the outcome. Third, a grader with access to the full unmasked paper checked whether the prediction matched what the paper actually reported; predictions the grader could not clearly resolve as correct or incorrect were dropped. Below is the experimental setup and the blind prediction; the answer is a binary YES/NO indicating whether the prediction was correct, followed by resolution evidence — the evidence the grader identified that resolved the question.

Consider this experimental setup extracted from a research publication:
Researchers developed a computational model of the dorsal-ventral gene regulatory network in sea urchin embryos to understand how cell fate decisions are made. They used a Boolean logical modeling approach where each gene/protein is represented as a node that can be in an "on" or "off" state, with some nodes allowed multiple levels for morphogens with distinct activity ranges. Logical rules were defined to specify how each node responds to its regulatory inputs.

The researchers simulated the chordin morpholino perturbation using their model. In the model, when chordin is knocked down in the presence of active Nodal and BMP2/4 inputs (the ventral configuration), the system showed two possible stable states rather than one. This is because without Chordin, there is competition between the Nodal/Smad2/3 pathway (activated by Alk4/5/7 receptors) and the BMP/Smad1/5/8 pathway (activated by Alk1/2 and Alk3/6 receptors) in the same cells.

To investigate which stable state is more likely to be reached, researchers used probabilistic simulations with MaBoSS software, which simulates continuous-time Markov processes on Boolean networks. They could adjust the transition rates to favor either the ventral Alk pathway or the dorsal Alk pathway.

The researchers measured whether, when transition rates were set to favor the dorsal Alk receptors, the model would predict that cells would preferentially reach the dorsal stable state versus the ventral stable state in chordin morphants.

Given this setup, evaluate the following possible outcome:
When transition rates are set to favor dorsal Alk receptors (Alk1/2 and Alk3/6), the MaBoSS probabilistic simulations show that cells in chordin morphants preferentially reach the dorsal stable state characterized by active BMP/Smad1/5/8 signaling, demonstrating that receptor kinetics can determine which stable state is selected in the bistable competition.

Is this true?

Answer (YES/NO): YES